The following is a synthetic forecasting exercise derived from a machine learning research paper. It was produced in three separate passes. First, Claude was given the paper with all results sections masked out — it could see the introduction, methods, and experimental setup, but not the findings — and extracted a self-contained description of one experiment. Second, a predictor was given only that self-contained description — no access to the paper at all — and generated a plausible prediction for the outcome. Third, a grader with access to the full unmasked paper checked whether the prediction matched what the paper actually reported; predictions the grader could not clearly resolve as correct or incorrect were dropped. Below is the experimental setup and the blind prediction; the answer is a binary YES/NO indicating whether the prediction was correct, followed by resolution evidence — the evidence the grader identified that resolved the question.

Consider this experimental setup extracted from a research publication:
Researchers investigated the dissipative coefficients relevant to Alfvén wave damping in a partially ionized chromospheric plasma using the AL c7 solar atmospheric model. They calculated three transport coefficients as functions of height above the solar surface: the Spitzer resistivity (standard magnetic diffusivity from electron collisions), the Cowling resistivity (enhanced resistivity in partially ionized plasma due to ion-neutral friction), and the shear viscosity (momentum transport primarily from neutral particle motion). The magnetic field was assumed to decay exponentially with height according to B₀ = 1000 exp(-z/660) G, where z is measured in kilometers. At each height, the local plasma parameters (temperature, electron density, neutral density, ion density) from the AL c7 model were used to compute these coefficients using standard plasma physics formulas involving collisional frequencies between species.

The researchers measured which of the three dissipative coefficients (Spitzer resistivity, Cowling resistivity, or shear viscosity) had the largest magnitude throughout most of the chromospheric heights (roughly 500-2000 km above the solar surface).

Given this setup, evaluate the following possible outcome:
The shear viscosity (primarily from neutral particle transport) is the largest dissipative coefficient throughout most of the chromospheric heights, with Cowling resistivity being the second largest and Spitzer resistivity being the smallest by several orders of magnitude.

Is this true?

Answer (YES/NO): NO